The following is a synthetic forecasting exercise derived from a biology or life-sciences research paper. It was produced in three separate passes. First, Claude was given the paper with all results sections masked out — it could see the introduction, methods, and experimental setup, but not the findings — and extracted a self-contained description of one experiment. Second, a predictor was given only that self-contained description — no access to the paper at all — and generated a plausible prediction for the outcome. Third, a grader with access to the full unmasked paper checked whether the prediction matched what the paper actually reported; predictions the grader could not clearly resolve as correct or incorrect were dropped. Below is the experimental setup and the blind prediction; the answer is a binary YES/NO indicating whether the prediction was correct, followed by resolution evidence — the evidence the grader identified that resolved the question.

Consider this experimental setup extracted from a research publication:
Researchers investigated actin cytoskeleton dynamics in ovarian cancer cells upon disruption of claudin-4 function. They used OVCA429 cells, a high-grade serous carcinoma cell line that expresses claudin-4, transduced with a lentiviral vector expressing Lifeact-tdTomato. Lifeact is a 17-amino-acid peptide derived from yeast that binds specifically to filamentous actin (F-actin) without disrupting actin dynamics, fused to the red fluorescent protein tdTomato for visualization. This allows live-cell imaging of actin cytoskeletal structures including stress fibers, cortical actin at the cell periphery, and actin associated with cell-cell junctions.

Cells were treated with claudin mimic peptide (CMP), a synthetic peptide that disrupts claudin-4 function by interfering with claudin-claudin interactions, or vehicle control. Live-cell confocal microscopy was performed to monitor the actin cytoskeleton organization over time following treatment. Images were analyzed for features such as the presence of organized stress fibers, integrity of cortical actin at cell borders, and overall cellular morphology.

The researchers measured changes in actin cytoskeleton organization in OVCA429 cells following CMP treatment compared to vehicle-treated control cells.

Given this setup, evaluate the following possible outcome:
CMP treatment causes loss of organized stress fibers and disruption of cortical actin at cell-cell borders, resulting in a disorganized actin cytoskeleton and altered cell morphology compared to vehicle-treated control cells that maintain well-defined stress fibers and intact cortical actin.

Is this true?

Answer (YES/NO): NO